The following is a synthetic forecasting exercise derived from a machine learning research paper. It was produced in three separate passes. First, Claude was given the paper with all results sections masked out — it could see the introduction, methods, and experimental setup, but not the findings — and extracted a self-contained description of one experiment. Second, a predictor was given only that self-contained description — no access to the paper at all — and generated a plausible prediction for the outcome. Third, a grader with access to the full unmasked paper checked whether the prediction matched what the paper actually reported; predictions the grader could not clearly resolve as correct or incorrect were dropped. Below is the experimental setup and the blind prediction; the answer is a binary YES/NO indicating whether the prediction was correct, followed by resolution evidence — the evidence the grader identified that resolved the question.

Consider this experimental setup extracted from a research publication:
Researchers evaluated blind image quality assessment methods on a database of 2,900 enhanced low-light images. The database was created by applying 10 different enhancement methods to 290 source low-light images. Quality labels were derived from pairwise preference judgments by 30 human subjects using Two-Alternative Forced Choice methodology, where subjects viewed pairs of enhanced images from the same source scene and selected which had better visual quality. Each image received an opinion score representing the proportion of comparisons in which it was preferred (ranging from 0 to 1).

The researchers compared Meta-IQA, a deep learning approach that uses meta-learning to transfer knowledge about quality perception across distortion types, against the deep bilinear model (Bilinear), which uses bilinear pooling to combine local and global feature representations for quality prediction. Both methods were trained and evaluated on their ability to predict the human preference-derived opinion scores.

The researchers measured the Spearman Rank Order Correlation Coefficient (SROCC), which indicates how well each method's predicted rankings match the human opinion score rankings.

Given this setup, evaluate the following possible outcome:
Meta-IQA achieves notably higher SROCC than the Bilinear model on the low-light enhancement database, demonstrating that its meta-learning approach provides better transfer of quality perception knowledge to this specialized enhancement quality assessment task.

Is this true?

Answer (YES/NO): NO